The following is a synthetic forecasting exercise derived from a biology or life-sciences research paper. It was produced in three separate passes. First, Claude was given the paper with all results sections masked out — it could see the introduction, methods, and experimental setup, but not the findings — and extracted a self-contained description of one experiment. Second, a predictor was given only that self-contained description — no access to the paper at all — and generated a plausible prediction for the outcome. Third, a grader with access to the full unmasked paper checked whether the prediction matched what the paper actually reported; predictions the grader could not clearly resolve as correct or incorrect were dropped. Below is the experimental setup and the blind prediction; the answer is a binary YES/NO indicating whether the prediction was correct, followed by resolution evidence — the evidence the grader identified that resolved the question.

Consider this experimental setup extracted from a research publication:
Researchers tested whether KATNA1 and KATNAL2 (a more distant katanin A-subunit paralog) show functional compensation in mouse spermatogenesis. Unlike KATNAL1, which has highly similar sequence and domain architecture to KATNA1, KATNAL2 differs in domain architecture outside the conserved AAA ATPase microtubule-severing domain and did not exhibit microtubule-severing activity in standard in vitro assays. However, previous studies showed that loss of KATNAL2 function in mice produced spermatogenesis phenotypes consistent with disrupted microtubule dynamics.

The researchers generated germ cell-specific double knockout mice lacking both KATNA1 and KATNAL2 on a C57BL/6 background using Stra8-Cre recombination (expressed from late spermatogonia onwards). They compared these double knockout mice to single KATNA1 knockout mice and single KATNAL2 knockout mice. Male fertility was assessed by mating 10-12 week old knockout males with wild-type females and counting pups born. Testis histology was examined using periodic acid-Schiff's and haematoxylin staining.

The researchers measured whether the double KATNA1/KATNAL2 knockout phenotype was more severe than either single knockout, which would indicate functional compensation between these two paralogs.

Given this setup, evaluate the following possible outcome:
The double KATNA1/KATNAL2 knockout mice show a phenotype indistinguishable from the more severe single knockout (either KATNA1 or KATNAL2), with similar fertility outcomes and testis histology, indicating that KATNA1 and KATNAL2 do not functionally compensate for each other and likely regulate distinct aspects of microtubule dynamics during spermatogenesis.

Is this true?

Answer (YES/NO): YES